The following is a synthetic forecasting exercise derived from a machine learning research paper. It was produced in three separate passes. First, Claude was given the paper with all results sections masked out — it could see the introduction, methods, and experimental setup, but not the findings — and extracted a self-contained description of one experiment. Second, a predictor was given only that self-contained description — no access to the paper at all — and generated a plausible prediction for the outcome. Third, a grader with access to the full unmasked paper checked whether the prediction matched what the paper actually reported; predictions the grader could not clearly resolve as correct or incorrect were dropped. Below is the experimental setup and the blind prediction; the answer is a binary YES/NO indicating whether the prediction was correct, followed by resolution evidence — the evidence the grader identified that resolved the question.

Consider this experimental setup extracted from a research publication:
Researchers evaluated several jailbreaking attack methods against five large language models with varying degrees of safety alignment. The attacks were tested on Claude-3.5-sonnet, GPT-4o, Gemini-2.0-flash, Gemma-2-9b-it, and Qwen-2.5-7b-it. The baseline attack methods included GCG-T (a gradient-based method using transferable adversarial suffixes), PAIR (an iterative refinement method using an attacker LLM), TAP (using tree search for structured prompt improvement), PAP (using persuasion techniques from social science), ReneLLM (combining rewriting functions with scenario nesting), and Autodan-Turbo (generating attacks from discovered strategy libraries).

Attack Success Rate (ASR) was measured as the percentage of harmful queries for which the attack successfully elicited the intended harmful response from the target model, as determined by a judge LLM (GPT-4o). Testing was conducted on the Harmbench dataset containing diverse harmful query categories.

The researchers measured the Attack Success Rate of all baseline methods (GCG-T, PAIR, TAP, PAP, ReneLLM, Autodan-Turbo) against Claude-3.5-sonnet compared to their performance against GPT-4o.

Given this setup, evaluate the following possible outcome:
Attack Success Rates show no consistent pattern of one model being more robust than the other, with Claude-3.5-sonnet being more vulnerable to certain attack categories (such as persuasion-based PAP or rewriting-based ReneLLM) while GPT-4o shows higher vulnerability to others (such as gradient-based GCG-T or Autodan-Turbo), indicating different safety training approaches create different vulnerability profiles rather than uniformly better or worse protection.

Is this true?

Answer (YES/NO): NO